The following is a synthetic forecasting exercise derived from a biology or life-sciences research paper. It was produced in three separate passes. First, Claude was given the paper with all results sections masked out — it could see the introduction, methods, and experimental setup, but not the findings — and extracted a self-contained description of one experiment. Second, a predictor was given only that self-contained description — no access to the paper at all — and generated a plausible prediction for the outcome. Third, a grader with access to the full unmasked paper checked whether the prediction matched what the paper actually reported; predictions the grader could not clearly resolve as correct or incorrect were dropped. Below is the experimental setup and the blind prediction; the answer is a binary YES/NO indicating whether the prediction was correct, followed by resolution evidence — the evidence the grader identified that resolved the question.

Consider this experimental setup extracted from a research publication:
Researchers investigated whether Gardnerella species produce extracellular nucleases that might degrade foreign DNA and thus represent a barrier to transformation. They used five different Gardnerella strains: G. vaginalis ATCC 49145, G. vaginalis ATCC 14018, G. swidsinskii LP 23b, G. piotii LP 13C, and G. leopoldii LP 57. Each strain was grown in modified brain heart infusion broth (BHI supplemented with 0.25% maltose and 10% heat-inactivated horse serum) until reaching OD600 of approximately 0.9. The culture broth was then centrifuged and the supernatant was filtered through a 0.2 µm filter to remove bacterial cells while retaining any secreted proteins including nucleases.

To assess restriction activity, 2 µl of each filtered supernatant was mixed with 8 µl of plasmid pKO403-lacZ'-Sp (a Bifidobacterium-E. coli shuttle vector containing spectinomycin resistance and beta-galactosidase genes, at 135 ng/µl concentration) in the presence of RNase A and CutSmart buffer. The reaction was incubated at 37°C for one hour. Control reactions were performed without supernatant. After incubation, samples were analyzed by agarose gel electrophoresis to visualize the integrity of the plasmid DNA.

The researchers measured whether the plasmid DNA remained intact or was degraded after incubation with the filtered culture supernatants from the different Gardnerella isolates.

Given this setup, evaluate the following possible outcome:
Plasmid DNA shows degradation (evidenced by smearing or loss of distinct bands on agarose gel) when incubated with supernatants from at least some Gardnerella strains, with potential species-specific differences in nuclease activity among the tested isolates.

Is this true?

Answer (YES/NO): YES